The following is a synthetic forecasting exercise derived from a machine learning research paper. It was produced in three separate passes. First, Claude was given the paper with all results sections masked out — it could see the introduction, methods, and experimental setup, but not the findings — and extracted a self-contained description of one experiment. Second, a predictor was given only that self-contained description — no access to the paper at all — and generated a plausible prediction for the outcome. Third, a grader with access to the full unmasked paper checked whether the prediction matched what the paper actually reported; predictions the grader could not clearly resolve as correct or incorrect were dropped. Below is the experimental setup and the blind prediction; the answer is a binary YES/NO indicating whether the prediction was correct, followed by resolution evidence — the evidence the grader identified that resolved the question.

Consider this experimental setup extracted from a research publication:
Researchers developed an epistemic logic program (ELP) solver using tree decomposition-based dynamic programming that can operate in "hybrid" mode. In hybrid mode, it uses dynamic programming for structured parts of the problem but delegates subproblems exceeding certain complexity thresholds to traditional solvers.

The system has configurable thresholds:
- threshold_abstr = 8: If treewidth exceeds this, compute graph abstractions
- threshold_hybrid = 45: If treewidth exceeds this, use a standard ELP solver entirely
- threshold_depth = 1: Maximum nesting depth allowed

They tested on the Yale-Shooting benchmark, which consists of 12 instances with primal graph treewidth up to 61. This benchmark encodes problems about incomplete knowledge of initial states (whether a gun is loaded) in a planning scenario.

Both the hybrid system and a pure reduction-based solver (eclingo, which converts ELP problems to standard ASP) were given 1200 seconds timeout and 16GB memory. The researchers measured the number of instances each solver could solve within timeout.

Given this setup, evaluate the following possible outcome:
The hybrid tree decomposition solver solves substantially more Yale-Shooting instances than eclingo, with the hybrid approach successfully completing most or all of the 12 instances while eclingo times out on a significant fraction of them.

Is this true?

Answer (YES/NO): NO